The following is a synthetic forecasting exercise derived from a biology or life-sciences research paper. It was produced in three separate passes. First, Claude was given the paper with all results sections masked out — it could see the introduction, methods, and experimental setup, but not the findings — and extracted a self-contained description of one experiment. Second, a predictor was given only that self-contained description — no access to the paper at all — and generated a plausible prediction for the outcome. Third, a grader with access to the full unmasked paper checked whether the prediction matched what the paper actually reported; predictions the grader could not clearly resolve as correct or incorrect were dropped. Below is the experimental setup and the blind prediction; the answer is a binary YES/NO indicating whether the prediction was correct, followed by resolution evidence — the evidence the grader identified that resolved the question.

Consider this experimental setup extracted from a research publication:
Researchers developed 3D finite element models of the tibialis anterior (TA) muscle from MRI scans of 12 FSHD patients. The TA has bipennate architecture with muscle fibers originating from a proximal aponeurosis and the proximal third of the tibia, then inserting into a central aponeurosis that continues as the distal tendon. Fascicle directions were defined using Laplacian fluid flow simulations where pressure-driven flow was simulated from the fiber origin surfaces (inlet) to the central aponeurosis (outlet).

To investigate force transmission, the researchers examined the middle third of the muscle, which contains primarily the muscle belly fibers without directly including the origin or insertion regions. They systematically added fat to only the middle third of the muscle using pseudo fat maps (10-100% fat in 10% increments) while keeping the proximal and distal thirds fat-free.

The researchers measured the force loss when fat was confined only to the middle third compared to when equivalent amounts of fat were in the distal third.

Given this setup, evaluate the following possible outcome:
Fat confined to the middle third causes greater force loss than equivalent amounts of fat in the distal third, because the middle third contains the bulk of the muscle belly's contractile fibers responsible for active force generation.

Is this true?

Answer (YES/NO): YES